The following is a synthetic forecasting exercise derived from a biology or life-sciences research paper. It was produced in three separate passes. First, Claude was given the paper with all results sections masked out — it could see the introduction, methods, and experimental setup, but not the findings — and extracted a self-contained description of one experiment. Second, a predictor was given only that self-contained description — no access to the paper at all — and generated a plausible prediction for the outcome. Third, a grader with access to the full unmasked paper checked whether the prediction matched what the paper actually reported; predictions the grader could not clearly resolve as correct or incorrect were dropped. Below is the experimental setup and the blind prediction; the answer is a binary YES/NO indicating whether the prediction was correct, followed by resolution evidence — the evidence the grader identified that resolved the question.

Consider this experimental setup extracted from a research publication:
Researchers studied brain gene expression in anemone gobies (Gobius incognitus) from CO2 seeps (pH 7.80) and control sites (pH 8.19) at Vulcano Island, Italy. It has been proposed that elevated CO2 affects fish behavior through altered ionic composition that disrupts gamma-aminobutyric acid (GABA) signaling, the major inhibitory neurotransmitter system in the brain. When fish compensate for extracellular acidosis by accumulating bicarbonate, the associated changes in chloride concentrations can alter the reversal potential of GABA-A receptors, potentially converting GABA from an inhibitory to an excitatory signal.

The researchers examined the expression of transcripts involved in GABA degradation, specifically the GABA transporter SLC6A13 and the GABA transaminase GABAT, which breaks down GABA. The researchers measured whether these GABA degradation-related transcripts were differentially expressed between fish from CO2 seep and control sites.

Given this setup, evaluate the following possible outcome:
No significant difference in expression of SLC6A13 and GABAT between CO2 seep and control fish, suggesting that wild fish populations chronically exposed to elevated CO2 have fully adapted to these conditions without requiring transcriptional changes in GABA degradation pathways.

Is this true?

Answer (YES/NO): NO